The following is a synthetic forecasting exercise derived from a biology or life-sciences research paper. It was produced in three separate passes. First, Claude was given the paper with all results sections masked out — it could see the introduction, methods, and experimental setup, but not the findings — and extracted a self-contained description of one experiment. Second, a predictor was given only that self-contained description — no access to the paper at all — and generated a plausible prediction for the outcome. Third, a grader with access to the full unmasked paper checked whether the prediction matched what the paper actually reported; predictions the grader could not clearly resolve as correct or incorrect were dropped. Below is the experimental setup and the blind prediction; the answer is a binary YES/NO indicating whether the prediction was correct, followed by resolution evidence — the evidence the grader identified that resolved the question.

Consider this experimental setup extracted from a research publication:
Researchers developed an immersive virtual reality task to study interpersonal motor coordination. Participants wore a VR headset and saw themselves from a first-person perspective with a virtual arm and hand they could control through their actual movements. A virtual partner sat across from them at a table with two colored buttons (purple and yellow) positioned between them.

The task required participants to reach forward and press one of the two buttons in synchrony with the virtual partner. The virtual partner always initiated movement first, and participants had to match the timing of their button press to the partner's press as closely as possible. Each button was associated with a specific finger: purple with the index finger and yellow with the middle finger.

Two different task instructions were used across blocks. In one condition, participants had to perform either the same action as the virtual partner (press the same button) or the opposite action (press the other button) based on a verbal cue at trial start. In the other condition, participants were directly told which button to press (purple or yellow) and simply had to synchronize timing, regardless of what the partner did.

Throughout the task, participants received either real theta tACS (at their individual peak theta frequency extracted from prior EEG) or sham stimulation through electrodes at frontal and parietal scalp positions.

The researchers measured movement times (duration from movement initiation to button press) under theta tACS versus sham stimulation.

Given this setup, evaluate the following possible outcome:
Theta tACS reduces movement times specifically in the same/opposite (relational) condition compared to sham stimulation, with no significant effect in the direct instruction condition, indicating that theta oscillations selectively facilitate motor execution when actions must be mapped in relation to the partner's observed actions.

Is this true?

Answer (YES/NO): NO